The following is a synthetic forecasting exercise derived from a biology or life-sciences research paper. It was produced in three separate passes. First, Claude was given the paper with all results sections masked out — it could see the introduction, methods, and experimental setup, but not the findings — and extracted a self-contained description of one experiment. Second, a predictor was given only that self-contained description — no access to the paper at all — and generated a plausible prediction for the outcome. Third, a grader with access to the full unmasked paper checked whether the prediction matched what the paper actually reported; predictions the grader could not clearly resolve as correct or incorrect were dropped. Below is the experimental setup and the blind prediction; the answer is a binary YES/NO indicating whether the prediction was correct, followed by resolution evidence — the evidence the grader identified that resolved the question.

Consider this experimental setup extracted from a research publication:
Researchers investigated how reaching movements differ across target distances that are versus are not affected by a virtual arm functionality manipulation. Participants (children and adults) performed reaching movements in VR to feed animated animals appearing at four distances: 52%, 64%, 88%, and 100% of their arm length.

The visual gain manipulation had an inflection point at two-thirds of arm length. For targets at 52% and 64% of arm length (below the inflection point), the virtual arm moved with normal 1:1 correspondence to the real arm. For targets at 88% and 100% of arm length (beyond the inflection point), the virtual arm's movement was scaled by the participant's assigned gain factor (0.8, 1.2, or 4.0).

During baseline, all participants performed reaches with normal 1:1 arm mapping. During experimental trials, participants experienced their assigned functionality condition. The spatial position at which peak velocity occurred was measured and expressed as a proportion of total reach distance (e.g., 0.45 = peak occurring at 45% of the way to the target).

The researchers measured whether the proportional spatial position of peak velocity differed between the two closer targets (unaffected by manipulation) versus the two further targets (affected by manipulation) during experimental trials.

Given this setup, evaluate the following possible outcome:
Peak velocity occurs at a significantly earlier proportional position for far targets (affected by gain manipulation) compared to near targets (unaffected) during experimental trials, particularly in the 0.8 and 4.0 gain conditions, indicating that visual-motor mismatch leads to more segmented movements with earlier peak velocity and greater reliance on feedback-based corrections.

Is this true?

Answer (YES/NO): NO